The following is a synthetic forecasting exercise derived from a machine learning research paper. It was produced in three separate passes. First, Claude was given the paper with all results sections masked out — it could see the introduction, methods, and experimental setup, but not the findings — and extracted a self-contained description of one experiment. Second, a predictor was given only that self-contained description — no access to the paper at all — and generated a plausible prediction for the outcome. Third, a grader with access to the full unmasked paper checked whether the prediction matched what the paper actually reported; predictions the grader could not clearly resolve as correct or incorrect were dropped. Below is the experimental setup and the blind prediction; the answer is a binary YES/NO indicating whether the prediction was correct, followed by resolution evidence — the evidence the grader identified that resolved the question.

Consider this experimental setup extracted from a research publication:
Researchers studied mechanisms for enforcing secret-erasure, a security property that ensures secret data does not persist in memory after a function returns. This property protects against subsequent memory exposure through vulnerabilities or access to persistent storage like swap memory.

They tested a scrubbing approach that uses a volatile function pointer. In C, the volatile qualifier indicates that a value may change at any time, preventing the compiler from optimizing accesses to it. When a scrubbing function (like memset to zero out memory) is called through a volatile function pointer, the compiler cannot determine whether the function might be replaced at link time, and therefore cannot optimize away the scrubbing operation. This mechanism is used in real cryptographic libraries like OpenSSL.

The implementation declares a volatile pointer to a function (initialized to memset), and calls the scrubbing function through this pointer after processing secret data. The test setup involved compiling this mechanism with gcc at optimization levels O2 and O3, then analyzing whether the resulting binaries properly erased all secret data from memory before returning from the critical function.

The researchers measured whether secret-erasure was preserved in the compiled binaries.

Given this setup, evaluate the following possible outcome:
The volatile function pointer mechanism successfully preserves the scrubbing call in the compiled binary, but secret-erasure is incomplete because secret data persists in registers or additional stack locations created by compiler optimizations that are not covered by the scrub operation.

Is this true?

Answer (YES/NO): YES